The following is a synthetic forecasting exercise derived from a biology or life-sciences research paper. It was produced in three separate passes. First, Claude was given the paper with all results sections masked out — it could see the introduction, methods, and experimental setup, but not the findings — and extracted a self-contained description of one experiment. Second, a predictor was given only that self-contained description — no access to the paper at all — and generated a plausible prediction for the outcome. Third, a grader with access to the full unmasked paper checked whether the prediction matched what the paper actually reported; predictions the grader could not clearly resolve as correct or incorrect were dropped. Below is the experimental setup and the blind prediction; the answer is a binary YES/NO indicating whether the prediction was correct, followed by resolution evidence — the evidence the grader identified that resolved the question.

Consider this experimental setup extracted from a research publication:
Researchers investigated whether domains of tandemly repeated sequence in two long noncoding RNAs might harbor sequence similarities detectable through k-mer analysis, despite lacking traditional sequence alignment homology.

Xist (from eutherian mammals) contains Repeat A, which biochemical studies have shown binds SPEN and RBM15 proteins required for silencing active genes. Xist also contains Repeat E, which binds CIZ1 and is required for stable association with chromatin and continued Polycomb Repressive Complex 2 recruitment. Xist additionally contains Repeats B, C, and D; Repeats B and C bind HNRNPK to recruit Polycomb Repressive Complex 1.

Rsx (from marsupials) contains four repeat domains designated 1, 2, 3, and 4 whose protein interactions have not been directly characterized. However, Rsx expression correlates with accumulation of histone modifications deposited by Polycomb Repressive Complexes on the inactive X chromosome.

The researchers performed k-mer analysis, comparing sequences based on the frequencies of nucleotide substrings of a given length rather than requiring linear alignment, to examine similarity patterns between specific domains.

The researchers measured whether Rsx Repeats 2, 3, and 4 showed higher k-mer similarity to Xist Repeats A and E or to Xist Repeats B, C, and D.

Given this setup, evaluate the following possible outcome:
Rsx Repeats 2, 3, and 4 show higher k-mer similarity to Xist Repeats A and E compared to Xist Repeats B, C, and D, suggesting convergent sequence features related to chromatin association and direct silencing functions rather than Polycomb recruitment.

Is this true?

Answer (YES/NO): YES